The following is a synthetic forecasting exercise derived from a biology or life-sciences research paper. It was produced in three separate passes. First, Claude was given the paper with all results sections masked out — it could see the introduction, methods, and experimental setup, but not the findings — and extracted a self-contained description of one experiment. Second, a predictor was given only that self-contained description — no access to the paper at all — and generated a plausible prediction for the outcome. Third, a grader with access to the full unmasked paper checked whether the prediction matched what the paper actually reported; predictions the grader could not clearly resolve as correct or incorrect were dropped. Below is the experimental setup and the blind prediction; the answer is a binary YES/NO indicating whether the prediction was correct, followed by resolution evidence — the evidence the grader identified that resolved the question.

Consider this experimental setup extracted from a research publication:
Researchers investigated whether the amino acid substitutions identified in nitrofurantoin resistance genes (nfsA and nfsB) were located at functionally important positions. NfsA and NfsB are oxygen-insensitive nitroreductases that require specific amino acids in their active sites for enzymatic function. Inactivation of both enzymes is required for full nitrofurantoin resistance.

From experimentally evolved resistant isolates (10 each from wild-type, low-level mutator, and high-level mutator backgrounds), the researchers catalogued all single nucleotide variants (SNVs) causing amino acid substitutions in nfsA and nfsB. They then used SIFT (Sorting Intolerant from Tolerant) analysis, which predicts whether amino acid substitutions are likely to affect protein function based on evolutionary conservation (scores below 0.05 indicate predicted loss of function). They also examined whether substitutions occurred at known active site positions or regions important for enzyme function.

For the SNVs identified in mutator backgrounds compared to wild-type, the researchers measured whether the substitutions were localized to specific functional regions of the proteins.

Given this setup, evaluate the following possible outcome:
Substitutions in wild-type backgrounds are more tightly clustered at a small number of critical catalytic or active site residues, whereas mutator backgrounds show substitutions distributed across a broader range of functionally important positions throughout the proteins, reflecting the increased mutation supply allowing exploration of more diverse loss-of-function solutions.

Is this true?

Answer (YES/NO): NO